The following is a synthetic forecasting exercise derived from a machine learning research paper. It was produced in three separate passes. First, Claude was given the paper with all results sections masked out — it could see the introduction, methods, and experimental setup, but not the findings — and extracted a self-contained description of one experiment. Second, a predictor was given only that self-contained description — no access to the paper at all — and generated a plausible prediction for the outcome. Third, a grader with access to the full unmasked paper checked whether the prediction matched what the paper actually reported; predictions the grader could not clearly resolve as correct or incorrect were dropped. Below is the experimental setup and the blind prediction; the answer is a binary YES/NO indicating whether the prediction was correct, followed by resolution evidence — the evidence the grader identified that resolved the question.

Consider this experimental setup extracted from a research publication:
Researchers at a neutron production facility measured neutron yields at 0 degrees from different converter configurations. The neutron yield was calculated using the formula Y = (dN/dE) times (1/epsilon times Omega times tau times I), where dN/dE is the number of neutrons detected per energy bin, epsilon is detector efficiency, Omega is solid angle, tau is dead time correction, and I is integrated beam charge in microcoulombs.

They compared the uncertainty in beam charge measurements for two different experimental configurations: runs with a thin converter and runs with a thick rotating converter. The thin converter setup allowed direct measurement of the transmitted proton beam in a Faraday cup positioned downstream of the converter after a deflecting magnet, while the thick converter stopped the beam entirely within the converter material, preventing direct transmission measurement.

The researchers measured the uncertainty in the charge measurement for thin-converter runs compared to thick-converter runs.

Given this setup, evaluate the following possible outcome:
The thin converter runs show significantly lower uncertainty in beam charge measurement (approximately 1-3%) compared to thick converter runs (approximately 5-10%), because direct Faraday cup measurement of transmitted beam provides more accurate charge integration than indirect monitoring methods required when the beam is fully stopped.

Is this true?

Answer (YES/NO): NO